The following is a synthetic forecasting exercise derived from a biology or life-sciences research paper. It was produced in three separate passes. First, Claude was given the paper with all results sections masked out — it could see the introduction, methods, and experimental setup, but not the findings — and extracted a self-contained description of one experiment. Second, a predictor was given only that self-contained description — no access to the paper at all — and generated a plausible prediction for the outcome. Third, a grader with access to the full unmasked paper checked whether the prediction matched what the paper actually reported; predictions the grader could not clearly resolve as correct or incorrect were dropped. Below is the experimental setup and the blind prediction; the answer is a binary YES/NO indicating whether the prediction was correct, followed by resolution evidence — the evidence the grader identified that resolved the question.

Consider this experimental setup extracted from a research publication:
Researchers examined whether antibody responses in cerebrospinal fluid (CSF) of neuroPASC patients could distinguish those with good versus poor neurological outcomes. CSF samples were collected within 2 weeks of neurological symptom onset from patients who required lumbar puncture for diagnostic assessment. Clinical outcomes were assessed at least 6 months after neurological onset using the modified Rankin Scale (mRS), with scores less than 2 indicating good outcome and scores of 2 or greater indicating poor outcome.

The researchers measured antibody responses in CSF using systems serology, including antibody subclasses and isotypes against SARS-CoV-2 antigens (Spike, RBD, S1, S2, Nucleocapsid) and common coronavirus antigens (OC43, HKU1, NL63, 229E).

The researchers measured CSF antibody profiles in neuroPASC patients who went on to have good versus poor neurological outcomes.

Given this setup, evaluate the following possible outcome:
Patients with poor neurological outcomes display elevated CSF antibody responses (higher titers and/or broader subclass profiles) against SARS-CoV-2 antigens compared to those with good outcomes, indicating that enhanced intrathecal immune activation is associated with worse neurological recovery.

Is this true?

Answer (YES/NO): NO